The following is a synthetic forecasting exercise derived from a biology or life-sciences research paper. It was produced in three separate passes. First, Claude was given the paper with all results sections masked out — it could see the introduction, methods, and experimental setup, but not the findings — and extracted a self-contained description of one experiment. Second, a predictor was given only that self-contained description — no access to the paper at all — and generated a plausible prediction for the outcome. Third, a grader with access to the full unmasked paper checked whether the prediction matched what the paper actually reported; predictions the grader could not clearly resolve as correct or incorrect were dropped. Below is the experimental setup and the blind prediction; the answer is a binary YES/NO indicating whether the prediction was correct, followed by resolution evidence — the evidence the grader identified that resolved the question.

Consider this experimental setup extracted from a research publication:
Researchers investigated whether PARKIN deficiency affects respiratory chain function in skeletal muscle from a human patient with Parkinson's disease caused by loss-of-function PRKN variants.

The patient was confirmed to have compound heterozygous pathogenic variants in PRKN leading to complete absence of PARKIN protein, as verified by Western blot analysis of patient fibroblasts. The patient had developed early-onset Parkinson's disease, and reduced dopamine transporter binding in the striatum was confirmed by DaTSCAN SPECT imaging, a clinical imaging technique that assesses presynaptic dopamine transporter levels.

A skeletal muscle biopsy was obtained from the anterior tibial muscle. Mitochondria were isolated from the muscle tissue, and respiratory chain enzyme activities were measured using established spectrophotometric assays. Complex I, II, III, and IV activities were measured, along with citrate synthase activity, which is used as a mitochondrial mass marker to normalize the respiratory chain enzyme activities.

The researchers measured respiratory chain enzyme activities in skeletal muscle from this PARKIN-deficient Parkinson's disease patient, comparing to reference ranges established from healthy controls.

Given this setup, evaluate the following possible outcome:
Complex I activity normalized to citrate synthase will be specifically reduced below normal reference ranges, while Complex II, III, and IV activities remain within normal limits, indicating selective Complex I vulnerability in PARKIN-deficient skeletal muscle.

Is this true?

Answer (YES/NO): NO